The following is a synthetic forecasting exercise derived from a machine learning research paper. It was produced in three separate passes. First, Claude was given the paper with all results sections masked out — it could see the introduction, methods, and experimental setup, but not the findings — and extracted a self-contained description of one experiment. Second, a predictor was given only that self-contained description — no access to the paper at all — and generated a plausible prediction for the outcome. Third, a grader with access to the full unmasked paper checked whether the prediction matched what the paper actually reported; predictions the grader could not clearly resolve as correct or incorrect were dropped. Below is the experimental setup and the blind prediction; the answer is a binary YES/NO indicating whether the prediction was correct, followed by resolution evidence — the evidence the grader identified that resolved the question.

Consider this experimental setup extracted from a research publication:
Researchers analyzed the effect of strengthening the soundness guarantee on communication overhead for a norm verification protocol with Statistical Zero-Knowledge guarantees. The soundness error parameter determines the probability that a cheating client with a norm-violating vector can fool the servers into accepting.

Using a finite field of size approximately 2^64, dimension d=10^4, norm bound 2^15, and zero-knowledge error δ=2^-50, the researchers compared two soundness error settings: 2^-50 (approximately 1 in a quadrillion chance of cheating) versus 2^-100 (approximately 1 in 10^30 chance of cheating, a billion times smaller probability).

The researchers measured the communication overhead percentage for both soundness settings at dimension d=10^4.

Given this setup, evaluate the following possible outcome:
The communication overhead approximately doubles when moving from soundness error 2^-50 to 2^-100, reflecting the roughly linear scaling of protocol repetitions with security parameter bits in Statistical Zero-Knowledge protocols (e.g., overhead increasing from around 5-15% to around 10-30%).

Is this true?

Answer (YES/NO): NO